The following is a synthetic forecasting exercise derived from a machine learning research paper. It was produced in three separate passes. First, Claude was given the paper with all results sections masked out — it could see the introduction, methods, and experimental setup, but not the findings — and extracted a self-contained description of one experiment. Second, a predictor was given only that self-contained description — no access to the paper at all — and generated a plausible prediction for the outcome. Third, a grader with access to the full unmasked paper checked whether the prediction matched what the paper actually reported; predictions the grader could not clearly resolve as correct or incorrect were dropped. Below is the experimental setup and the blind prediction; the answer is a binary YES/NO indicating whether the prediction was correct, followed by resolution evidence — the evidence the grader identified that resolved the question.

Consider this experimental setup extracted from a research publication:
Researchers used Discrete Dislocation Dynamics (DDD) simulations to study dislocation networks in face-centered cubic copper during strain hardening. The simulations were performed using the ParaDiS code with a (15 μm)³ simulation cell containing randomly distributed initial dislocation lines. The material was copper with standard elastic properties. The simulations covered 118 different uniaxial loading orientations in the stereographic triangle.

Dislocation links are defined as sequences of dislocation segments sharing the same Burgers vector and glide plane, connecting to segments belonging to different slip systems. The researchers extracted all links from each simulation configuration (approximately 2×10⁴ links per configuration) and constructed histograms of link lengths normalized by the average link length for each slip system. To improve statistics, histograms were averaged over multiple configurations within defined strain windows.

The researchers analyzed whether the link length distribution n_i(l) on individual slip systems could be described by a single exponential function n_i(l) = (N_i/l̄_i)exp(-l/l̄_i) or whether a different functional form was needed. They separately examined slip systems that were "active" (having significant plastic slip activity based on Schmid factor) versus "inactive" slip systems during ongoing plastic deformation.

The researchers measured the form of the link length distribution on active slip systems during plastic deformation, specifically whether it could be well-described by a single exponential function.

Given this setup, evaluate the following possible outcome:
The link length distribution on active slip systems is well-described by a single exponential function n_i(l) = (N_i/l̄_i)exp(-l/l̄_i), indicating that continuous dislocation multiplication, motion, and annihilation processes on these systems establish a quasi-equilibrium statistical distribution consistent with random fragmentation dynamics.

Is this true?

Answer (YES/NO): NO